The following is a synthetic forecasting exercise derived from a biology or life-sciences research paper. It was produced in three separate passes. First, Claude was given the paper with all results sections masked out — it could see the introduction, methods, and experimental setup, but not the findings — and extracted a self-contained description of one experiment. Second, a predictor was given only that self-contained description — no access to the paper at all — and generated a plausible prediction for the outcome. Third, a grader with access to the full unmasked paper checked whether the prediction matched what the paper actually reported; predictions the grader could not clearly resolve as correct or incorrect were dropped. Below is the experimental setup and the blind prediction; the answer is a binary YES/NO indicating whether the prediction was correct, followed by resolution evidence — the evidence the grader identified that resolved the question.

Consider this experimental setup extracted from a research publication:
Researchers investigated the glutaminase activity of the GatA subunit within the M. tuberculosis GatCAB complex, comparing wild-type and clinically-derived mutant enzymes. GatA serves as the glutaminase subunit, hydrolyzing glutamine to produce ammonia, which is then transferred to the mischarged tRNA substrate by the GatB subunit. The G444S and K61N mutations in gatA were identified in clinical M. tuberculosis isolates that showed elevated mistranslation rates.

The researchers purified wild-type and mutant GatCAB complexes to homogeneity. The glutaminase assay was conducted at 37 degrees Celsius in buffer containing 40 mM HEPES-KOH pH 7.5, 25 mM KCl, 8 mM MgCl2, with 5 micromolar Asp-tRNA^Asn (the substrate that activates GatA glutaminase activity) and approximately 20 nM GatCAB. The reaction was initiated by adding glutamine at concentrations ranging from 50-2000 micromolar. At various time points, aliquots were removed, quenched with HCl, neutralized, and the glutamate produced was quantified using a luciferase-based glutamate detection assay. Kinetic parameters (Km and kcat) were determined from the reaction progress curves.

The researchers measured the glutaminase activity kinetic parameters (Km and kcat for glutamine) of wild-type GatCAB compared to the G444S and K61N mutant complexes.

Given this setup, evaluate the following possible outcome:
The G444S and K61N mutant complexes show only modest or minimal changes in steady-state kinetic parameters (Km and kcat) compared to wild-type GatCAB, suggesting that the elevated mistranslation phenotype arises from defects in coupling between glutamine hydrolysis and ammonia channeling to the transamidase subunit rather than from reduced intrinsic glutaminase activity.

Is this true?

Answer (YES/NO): NO